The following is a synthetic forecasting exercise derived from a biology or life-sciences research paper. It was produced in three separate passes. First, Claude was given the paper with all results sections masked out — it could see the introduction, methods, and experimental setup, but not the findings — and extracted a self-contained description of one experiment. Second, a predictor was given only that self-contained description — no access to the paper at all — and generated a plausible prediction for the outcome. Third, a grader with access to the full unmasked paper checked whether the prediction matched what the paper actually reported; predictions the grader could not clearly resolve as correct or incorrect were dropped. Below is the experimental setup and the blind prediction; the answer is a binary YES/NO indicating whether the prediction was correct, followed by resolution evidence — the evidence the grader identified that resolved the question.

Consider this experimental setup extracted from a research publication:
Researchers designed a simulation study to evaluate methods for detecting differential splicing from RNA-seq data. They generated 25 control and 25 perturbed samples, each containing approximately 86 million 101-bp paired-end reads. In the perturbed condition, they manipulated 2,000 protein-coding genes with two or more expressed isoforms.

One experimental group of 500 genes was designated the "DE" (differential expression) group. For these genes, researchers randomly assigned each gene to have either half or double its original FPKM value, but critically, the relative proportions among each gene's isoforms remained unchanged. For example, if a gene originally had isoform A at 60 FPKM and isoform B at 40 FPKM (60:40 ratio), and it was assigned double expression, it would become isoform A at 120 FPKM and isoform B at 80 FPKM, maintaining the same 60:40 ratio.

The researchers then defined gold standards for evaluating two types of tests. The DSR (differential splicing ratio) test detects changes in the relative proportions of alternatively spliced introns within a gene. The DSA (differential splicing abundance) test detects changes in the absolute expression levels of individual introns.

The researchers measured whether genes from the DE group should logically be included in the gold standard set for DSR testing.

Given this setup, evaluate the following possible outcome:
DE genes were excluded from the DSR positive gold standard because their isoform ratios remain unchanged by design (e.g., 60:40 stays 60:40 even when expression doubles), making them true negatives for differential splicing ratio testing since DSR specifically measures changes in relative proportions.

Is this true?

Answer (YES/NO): YES